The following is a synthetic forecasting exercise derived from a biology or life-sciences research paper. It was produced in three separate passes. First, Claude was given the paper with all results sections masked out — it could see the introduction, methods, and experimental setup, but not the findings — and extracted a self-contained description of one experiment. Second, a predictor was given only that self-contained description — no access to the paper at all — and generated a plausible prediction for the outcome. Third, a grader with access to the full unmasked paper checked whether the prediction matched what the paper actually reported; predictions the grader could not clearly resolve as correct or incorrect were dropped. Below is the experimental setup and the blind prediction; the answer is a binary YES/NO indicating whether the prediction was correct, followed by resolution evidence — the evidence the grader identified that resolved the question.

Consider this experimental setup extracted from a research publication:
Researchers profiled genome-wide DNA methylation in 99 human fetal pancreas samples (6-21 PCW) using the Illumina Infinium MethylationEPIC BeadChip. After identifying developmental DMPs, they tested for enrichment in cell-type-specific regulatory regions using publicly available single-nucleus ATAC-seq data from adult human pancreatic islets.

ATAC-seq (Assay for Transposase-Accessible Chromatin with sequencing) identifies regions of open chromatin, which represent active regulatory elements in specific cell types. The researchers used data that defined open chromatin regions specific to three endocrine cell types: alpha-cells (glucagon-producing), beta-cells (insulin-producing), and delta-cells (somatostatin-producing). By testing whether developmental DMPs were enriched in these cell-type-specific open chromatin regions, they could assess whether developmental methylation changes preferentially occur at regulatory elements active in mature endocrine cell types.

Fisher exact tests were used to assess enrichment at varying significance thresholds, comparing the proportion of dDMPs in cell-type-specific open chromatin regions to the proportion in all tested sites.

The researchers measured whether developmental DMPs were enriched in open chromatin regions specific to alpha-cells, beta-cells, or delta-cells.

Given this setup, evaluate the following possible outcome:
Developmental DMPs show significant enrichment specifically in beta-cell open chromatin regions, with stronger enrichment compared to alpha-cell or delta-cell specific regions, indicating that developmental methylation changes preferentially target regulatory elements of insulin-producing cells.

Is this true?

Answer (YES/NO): NO